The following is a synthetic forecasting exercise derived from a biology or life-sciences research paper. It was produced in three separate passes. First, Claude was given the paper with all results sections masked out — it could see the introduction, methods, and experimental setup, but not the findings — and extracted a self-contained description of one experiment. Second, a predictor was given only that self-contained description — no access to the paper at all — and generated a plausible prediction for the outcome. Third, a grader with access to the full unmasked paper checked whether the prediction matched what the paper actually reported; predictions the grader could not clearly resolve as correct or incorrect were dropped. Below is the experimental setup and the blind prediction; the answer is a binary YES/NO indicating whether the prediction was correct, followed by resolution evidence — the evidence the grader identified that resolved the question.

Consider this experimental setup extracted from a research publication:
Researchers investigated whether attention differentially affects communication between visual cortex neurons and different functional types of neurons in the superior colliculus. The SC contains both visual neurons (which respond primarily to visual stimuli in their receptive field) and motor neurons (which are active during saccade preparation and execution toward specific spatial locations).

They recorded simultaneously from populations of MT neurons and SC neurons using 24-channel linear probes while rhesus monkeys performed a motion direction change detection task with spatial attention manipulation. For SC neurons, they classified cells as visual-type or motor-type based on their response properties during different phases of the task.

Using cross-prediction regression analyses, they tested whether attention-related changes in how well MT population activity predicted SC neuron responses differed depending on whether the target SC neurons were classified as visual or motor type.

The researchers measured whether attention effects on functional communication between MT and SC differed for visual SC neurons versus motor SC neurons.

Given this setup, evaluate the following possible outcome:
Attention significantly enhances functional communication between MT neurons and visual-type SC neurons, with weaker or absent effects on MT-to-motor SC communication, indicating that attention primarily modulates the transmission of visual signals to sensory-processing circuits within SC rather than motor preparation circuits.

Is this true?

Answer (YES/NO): NO